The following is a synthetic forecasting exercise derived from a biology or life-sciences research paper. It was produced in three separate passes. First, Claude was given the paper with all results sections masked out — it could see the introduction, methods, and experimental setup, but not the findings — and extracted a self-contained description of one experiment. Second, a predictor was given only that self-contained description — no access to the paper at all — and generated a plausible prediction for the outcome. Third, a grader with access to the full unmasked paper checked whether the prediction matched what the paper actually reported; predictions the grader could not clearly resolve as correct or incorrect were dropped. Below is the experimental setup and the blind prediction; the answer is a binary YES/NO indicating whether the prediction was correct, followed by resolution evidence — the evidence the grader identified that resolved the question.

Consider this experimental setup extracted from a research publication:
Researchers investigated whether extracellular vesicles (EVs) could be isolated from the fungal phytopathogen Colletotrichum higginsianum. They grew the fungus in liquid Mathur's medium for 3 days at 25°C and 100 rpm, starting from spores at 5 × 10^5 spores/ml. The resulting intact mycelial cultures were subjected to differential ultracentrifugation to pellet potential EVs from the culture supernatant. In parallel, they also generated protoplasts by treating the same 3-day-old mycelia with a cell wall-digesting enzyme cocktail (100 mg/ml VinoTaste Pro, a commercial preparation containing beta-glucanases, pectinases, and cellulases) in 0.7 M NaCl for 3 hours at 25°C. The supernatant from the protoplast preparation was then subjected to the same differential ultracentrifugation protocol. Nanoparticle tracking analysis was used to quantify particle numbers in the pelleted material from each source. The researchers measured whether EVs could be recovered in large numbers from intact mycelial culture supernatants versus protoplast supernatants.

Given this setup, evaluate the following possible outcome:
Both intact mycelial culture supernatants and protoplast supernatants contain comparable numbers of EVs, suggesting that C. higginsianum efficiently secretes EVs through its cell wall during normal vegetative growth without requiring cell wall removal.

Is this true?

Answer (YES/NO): NO